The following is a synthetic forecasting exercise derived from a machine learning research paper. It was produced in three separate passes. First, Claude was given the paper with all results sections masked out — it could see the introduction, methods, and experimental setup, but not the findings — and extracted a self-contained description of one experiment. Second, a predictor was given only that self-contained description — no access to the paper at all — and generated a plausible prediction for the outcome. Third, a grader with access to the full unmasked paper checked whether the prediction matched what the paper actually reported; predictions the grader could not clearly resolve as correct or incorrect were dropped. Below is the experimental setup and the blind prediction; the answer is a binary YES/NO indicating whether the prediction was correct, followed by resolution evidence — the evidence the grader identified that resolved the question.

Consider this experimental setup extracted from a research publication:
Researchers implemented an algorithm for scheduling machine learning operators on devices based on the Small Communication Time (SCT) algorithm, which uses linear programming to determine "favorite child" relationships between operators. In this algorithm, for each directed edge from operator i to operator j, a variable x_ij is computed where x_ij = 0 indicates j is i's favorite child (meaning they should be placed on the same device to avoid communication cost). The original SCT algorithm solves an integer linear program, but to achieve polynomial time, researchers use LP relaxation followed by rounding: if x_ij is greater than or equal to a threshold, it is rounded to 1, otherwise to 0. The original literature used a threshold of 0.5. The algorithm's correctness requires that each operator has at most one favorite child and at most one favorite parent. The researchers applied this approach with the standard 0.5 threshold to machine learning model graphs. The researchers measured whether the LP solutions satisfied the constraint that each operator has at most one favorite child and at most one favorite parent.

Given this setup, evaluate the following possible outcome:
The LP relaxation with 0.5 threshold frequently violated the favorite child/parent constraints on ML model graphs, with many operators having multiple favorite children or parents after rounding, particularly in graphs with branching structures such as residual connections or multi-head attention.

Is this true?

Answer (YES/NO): NO